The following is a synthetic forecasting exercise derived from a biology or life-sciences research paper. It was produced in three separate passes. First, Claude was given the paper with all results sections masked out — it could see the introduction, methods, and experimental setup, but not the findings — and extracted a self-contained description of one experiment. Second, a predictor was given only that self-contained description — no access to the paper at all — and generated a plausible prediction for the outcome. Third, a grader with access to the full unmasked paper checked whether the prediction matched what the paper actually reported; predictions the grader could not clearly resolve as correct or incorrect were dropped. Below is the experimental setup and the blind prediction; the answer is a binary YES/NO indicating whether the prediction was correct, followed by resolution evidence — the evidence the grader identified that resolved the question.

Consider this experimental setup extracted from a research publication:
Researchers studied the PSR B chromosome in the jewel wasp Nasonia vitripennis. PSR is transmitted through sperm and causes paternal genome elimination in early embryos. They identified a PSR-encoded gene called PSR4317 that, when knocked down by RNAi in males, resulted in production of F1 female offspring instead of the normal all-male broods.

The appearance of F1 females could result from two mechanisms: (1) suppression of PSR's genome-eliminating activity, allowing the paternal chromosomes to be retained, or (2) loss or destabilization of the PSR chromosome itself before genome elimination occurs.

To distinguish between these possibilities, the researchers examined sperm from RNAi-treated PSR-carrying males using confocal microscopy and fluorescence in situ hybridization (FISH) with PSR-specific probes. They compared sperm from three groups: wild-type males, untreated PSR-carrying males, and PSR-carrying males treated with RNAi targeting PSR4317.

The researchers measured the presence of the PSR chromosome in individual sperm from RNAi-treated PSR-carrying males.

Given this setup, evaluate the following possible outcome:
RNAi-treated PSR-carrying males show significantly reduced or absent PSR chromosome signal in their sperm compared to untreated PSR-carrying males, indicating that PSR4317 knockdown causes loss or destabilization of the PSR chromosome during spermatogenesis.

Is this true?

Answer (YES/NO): NO